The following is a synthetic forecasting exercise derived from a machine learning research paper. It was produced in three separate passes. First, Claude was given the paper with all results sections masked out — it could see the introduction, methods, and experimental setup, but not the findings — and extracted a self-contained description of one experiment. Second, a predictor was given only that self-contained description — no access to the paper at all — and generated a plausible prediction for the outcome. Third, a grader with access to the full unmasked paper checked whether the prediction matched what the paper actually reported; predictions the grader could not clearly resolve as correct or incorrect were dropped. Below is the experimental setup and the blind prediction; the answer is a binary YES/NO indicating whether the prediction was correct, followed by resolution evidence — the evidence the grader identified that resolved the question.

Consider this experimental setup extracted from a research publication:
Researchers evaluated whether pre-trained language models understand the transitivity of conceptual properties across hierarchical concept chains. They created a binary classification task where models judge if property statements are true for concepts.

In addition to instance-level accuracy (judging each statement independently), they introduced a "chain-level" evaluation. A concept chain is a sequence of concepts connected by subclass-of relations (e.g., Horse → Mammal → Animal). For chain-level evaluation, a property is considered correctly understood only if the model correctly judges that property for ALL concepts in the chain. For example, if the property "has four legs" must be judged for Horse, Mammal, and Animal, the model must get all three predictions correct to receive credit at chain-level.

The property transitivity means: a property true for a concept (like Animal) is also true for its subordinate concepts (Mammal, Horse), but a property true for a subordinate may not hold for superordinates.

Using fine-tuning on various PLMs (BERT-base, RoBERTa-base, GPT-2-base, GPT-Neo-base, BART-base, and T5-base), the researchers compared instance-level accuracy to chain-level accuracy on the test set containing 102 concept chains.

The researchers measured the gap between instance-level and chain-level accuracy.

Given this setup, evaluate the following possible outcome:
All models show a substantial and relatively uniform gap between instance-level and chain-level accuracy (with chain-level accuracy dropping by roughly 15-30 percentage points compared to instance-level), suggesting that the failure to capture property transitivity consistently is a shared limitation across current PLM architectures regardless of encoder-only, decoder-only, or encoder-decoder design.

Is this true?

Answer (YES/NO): NO